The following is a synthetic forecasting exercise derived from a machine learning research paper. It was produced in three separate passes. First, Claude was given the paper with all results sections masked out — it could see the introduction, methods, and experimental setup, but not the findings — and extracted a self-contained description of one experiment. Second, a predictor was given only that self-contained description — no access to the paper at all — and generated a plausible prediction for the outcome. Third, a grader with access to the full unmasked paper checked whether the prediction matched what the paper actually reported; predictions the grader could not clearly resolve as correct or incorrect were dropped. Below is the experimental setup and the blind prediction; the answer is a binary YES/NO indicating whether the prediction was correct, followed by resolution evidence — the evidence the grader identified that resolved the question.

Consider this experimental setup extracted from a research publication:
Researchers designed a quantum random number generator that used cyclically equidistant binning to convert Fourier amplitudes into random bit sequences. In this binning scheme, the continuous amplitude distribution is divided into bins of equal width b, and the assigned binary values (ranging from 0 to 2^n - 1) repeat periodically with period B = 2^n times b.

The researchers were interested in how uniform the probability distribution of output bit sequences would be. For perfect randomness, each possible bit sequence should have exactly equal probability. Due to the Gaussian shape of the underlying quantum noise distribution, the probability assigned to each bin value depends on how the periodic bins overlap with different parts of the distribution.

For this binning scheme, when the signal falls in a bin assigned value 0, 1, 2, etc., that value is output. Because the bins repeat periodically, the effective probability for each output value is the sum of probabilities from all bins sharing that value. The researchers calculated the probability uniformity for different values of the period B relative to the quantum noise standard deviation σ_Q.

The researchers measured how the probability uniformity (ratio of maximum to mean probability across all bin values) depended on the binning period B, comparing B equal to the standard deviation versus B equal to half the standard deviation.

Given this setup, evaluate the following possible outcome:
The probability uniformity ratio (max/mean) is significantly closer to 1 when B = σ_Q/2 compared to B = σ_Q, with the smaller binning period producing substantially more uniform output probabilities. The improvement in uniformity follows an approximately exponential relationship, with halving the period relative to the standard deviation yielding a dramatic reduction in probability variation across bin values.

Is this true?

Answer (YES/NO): YES